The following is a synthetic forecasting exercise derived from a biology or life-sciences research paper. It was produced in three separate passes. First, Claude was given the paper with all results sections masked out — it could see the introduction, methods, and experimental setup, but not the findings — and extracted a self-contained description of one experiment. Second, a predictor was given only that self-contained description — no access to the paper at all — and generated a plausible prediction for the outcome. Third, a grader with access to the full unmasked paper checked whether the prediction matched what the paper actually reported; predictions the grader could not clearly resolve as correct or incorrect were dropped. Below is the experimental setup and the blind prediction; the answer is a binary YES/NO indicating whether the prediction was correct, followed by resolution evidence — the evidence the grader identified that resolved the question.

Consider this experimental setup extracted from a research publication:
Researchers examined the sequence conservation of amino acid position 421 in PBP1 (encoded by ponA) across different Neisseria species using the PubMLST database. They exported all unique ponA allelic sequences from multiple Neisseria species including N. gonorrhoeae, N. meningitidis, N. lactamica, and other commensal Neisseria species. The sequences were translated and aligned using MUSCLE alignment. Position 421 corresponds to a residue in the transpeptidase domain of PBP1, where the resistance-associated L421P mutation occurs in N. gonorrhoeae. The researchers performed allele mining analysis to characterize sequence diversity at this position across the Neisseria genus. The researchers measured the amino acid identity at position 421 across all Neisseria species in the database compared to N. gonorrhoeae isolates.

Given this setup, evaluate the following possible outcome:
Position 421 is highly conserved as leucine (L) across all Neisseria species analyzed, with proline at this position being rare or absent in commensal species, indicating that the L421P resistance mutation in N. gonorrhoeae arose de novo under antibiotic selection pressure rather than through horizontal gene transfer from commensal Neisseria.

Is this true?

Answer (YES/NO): YES